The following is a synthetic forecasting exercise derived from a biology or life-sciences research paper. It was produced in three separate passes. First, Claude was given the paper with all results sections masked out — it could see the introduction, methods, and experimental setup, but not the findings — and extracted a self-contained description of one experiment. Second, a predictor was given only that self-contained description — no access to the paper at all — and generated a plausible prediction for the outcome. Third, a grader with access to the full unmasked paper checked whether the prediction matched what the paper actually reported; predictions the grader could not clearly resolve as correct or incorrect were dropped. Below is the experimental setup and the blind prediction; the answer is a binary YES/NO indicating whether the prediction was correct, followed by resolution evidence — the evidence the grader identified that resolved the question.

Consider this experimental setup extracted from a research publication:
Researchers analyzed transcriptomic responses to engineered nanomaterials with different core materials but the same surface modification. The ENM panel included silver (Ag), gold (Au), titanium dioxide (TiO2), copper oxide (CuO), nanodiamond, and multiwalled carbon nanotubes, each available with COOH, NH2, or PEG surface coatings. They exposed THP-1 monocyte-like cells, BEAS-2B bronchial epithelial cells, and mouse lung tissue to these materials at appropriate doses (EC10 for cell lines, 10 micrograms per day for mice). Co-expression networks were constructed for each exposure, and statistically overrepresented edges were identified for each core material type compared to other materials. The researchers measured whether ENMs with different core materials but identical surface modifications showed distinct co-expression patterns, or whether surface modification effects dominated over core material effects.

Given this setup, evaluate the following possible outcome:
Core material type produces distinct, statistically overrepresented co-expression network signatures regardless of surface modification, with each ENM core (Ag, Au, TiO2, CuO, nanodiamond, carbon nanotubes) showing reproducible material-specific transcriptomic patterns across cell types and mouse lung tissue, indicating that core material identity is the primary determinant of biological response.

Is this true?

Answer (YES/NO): NO